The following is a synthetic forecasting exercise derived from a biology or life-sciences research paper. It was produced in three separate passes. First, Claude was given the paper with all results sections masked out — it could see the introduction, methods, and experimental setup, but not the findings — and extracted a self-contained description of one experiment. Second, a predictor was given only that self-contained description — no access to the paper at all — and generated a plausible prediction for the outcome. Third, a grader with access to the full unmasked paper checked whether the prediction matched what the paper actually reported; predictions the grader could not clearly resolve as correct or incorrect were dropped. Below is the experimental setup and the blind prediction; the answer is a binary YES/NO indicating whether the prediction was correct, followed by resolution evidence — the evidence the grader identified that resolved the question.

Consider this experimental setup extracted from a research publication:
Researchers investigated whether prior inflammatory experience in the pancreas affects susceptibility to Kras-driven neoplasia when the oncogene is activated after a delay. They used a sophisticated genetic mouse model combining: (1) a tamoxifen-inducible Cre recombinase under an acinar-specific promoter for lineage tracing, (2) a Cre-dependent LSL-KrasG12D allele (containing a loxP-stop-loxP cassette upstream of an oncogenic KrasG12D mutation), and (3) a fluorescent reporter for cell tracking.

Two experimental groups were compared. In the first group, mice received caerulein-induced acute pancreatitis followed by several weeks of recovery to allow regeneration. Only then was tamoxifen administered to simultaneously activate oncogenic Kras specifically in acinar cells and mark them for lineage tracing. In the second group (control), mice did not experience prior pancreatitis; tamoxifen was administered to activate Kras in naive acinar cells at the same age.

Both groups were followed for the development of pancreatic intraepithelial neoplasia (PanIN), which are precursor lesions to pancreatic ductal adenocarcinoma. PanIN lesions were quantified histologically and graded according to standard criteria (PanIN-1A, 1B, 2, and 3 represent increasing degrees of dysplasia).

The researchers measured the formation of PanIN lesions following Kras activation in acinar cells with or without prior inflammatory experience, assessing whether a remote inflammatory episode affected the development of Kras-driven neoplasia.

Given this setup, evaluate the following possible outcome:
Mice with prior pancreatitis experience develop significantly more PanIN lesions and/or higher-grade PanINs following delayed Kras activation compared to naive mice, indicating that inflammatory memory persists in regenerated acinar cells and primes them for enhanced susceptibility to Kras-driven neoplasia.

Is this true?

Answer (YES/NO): YES